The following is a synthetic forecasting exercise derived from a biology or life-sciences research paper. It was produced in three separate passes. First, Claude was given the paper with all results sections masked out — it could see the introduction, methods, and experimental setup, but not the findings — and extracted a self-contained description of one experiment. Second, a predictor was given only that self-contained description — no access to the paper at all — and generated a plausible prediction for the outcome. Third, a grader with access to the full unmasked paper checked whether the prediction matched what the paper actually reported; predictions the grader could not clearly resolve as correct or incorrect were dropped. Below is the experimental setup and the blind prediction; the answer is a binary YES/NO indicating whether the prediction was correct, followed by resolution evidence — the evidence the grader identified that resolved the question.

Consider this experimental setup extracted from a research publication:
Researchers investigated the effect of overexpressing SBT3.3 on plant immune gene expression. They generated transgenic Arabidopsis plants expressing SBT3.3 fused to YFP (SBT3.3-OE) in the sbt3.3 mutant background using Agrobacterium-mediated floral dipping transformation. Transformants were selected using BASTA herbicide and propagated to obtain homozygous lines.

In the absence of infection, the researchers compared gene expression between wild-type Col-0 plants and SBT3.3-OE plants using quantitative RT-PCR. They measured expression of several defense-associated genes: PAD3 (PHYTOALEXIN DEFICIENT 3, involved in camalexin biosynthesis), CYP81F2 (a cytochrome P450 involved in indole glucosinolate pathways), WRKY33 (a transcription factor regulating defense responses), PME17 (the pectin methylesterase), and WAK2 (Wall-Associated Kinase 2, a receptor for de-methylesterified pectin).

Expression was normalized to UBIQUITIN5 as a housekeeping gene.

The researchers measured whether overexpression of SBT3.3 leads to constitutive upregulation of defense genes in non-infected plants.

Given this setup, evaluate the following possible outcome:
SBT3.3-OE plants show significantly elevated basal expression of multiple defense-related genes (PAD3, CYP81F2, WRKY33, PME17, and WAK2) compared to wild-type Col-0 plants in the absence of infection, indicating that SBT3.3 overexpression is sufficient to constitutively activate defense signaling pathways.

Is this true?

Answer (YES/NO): NO